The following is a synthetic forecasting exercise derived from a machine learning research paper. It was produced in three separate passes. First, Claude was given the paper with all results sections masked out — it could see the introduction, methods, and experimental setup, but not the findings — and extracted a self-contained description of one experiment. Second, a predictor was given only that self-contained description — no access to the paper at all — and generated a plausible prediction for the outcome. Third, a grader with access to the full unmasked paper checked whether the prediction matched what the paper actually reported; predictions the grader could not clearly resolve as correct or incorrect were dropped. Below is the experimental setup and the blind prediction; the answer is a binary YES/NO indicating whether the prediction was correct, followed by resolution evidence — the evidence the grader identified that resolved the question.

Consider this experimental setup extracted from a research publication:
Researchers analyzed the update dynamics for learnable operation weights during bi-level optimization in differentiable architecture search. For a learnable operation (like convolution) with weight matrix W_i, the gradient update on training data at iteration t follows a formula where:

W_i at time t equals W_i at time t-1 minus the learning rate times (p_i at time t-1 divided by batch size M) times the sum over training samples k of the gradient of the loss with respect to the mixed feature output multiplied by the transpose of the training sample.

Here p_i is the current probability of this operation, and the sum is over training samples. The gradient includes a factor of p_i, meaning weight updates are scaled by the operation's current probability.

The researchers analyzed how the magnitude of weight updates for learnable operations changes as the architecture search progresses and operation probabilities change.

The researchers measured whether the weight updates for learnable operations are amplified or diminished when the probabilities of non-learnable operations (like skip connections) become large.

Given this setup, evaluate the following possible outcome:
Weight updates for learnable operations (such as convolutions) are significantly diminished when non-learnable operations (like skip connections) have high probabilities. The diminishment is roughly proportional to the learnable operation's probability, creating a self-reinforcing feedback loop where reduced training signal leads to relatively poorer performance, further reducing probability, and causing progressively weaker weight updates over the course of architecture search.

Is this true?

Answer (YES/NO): YES